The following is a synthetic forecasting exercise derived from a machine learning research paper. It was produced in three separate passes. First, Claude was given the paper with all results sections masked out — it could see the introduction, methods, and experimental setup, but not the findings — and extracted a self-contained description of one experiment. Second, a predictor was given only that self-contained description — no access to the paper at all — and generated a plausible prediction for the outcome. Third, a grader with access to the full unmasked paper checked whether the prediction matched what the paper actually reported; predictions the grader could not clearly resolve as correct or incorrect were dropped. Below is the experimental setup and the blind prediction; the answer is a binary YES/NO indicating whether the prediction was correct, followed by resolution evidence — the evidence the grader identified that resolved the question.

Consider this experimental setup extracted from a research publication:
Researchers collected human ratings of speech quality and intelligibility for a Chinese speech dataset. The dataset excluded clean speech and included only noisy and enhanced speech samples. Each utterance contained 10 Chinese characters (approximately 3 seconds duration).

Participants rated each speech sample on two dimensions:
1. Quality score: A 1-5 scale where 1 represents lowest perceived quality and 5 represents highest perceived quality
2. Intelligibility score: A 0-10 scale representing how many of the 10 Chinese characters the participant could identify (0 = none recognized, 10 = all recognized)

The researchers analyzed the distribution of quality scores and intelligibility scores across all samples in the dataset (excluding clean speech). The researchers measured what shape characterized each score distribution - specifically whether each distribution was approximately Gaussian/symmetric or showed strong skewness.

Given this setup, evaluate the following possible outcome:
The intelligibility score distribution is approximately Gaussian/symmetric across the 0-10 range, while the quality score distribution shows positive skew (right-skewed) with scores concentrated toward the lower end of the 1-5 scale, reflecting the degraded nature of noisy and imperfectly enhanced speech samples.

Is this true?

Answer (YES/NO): NO